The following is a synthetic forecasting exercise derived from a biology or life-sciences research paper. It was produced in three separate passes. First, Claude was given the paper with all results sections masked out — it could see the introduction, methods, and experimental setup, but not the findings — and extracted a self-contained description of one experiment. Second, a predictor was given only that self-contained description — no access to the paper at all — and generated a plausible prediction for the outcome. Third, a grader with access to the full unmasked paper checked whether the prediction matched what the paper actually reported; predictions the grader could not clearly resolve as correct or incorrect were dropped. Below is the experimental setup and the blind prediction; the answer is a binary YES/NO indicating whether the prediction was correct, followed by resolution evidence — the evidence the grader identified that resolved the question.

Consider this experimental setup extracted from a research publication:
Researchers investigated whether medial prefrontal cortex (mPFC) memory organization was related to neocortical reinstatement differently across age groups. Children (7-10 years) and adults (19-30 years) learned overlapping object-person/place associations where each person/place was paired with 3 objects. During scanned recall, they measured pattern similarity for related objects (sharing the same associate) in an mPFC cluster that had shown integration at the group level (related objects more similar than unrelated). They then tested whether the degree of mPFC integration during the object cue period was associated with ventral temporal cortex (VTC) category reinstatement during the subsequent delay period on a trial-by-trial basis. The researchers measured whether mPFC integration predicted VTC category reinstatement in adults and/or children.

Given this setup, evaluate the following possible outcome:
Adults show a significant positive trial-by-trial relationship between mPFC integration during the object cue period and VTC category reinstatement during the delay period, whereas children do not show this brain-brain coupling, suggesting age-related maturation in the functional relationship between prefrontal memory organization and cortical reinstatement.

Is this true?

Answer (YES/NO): YES